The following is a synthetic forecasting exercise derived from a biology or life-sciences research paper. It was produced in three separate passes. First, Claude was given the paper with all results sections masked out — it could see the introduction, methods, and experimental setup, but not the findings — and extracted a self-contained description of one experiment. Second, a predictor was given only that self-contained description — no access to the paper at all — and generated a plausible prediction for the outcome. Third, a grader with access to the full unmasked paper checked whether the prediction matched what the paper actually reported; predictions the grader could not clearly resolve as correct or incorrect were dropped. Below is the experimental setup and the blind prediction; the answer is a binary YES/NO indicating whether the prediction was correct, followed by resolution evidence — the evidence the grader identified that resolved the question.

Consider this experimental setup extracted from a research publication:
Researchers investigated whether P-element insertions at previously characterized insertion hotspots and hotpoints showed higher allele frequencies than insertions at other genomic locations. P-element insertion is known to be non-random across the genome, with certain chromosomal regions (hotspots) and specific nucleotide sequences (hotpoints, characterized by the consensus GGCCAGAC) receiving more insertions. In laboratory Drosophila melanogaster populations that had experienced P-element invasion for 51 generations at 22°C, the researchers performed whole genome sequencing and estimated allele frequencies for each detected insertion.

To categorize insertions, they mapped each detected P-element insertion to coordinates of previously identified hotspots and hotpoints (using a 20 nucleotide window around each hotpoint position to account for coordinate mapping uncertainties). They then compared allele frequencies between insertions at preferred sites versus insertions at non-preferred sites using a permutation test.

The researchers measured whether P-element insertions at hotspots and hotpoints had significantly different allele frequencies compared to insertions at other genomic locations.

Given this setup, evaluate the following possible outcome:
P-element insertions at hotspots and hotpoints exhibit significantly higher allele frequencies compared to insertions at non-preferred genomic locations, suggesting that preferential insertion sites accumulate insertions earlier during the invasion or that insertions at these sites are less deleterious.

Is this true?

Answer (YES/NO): NO